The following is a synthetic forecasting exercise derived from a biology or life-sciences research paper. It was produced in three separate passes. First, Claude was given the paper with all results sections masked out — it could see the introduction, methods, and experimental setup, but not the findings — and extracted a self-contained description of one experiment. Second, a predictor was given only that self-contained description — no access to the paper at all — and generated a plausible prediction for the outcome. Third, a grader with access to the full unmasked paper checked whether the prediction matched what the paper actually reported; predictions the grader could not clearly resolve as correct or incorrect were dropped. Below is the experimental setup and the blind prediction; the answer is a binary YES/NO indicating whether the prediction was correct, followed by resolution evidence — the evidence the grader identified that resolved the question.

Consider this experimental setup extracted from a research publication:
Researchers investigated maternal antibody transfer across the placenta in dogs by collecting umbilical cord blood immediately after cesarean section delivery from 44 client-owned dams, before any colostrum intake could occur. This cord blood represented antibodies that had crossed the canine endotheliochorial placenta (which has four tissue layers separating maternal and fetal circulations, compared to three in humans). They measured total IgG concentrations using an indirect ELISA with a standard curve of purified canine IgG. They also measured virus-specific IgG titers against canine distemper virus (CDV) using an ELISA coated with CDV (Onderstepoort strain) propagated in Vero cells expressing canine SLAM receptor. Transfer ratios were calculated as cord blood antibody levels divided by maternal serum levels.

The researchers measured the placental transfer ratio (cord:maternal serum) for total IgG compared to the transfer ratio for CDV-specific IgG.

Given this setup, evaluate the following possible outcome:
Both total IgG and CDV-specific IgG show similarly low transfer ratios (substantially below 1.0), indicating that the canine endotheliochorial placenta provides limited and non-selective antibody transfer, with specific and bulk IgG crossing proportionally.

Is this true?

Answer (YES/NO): YES